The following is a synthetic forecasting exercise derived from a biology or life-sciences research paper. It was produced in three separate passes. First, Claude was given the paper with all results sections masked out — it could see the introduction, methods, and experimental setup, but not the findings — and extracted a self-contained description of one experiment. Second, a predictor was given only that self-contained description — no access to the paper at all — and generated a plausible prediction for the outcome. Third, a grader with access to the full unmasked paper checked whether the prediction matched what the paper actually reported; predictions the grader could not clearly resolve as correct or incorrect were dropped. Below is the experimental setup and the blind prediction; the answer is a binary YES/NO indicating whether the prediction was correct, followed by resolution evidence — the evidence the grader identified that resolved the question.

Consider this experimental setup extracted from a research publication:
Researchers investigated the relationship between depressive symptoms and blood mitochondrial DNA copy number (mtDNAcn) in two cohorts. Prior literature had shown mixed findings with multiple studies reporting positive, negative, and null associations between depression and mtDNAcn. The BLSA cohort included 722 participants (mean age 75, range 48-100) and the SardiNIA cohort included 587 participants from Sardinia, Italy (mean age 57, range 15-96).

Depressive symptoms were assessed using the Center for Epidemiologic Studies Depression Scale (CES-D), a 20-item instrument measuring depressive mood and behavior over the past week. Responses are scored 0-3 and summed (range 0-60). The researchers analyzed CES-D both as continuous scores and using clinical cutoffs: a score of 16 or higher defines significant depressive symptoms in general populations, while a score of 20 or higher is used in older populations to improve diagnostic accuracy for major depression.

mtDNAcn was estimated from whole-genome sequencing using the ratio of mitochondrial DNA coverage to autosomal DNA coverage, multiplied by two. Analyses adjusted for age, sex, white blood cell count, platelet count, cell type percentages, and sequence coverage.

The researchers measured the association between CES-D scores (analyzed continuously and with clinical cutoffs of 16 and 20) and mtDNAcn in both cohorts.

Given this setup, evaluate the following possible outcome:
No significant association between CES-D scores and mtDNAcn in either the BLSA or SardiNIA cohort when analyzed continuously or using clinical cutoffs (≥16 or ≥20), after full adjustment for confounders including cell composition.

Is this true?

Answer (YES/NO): NO